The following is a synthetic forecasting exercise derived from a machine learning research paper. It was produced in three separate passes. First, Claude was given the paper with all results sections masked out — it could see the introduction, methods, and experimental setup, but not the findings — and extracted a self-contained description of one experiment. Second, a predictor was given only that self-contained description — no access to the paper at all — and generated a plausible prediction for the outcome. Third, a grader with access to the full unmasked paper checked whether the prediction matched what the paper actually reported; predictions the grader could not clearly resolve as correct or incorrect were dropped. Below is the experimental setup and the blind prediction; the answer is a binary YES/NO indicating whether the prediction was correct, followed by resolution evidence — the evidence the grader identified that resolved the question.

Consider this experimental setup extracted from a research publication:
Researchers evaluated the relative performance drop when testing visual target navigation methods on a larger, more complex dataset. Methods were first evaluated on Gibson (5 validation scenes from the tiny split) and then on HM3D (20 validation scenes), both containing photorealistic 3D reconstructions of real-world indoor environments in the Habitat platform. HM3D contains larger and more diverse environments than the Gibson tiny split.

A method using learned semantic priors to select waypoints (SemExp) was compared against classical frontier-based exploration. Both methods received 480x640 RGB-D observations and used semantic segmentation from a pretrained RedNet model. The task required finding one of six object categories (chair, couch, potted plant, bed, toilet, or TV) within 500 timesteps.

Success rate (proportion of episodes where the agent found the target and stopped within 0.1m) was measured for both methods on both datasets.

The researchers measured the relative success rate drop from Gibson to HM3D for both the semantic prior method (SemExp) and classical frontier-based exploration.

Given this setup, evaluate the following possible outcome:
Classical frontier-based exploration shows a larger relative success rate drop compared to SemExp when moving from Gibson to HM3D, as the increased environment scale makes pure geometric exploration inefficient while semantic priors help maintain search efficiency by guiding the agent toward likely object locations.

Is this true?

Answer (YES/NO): YES